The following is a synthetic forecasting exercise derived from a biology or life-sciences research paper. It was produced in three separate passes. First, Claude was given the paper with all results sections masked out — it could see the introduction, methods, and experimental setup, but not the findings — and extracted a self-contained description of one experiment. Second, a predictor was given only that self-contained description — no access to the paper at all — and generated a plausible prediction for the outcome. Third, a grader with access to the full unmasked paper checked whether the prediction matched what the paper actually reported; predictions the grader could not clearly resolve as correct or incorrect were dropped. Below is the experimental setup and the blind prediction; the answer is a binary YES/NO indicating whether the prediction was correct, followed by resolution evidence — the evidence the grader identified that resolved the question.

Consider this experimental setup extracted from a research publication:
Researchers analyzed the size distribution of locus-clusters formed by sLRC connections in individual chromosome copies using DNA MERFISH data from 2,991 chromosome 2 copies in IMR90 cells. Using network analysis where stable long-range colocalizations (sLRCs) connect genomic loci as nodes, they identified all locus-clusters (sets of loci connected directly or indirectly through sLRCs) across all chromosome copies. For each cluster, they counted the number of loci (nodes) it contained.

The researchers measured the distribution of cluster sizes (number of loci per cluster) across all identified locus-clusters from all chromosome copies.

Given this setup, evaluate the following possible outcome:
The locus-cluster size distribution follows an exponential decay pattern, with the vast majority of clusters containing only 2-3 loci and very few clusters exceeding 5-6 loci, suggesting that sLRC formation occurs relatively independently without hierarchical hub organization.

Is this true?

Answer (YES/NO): NO